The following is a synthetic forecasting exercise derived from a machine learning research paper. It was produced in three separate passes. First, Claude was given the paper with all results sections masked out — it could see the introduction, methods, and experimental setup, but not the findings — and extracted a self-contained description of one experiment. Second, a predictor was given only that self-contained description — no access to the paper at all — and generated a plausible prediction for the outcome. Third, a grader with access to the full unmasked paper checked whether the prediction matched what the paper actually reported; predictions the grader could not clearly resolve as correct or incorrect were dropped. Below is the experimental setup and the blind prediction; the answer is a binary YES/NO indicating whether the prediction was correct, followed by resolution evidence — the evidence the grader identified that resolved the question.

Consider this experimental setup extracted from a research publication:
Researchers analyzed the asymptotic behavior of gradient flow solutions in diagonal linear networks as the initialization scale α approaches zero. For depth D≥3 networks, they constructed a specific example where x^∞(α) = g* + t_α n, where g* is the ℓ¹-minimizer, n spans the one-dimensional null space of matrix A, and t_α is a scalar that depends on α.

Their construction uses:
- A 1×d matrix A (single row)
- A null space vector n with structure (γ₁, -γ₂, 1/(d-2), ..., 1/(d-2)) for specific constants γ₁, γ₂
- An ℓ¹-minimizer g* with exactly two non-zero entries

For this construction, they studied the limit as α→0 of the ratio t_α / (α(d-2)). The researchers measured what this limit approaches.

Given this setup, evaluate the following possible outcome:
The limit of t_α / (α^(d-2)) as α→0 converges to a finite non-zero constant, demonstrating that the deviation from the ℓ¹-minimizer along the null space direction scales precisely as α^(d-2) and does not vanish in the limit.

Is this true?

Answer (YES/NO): NO